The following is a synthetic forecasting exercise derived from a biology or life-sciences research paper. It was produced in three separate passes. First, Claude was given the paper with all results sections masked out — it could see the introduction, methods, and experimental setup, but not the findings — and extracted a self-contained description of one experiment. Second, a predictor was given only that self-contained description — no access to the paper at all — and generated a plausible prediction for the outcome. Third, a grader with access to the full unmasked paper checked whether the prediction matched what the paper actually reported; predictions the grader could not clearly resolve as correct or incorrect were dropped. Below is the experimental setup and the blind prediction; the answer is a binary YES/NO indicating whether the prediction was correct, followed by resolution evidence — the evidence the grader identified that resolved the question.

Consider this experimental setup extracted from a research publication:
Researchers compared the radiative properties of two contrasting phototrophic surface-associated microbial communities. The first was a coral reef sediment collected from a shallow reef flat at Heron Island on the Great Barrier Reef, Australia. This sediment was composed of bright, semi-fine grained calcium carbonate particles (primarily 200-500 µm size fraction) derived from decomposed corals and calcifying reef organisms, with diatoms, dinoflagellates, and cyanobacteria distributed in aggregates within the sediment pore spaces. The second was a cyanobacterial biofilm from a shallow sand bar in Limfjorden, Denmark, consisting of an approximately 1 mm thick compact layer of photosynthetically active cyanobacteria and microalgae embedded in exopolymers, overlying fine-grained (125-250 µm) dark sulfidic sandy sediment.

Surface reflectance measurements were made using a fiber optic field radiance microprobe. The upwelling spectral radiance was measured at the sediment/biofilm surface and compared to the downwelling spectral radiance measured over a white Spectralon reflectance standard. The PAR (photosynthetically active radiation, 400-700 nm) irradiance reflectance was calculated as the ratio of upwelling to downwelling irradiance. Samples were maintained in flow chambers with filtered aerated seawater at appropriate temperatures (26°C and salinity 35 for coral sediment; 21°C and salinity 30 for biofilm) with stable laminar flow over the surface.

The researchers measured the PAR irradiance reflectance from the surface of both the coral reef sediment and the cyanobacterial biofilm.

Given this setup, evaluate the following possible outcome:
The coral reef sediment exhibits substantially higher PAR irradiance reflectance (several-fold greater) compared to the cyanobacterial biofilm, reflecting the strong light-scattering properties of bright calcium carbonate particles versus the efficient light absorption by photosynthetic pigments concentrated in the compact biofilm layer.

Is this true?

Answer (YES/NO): YES